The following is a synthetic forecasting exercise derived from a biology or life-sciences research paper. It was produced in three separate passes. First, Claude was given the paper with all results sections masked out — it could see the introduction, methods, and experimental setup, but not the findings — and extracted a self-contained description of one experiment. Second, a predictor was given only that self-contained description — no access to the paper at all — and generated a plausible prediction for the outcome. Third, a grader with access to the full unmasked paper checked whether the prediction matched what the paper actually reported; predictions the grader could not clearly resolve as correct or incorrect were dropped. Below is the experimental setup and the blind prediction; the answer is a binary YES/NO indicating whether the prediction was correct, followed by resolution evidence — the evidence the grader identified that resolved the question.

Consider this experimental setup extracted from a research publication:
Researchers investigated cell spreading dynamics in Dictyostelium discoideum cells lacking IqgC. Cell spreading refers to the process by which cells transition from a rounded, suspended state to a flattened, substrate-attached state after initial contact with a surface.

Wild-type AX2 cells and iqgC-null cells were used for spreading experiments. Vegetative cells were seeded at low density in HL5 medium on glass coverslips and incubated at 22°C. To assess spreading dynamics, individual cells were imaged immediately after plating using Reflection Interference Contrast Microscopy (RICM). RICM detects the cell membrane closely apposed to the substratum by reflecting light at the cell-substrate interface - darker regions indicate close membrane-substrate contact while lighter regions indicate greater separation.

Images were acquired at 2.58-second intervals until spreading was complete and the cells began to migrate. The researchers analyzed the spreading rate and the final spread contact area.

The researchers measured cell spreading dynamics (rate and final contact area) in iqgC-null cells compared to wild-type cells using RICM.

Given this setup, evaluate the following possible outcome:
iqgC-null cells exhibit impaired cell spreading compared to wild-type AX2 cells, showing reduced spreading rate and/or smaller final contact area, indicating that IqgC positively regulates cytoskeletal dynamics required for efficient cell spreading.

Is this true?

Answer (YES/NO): NO